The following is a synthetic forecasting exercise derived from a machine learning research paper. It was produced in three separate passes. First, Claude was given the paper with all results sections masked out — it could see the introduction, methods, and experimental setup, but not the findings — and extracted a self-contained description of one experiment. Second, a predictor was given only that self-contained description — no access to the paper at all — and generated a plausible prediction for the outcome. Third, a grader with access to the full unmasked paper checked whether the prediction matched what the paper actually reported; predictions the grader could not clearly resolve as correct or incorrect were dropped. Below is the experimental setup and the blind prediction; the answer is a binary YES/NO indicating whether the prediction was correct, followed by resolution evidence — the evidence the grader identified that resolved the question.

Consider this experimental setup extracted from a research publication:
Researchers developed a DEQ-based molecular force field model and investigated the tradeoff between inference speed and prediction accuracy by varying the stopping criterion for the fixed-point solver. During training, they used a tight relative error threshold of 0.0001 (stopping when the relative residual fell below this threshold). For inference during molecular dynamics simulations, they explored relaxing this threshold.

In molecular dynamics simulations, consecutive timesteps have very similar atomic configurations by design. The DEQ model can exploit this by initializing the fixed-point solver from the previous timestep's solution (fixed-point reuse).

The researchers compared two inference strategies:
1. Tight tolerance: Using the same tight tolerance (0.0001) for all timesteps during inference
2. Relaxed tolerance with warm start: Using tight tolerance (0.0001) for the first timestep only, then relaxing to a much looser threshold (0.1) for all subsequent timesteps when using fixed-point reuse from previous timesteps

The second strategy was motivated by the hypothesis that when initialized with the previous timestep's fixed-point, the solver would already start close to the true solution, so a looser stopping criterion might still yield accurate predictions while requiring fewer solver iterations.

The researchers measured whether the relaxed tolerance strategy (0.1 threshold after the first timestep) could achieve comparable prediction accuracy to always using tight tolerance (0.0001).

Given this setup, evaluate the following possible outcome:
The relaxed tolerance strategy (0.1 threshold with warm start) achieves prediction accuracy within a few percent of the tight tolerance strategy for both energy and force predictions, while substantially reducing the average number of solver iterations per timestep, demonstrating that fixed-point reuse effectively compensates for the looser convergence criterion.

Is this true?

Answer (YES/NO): YES